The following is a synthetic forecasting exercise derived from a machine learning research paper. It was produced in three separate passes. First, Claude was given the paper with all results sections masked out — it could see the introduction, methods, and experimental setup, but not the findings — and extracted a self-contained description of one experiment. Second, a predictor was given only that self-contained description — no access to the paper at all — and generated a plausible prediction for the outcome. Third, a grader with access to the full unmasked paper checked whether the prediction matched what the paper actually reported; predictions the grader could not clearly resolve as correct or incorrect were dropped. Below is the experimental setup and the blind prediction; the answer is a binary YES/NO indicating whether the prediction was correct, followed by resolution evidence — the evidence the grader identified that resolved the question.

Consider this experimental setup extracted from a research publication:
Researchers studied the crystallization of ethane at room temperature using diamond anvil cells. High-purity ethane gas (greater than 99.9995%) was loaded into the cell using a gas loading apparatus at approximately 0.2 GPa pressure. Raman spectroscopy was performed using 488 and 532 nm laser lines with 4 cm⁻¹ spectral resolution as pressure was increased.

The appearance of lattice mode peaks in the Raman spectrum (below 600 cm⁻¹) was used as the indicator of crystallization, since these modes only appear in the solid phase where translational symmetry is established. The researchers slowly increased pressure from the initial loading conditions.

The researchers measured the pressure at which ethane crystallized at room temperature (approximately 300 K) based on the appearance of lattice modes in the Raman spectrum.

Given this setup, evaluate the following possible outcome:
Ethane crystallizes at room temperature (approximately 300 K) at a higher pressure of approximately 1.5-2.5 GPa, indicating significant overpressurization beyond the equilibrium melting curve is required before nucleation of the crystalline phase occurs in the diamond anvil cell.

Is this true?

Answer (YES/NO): NO